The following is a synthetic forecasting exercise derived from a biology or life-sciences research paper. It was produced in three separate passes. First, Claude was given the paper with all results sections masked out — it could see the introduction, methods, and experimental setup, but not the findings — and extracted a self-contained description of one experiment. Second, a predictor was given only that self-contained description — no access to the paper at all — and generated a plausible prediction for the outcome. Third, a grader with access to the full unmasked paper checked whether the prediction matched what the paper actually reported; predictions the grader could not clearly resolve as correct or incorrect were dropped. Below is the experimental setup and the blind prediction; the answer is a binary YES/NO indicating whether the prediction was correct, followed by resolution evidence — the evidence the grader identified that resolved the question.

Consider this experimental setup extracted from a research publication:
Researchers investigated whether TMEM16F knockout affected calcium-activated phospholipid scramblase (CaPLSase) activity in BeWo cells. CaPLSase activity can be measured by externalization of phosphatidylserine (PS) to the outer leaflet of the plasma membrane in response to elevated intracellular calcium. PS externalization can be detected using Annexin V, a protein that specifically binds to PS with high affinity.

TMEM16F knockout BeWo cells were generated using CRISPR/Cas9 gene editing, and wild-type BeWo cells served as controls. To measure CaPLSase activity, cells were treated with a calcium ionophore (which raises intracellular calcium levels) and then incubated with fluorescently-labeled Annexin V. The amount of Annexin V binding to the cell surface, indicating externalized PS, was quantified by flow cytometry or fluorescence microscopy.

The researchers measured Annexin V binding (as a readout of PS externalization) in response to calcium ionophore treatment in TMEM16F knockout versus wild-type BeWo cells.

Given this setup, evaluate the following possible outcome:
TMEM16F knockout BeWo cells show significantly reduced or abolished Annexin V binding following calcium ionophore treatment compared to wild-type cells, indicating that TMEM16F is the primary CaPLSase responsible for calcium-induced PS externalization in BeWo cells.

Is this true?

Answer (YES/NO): YES